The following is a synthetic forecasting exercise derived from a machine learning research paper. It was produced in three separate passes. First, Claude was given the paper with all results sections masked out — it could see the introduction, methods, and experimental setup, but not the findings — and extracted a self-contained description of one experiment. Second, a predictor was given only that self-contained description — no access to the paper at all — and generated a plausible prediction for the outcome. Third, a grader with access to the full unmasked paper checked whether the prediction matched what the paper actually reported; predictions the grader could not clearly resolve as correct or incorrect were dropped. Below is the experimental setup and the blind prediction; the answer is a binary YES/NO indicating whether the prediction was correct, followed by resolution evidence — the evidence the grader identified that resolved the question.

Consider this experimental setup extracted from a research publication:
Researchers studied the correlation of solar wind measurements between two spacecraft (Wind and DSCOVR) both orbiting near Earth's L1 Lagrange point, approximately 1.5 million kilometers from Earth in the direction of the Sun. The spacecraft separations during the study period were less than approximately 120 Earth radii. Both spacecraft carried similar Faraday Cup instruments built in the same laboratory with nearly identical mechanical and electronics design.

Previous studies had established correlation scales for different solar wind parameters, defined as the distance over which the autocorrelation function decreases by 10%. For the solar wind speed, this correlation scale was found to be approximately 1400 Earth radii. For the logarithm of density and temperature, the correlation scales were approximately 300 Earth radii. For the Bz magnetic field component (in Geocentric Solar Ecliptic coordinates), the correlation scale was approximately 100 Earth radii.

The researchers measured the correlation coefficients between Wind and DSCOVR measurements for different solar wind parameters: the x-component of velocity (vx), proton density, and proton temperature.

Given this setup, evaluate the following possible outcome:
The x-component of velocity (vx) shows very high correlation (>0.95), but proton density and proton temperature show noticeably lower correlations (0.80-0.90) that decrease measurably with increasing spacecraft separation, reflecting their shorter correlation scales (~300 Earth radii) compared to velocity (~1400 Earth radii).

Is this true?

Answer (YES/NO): NO